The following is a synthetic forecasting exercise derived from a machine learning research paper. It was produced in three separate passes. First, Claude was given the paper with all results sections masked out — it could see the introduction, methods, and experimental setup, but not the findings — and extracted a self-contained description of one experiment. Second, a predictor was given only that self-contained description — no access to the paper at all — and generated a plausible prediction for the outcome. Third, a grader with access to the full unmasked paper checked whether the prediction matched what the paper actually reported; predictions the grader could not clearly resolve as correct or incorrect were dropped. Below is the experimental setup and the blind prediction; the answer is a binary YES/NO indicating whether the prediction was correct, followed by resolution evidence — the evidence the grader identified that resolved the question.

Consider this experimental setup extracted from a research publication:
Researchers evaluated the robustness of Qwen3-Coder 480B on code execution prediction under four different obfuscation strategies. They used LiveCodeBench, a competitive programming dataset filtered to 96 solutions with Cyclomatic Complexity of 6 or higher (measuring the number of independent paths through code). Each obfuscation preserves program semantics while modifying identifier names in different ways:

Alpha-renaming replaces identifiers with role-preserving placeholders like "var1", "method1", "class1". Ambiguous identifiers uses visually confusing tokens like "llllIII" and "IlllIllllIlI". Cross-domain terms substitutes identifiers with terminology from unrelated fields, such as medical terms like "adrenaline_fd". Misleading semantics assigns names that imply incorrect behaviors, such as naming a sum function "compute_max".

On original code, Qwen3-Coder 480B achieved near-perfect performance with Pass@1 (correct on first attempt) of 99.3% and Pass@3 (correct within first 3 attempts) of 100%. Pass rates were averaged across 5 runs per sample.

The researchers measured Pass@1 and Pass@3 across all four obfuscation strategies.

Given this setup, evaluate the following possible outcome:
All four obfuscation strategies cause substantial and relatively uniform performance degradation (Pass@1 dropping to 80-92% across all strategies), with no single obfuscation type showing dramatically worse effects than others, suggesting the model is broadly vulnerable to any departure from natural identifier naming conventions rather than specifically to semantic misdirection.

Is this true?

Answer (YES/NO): NO